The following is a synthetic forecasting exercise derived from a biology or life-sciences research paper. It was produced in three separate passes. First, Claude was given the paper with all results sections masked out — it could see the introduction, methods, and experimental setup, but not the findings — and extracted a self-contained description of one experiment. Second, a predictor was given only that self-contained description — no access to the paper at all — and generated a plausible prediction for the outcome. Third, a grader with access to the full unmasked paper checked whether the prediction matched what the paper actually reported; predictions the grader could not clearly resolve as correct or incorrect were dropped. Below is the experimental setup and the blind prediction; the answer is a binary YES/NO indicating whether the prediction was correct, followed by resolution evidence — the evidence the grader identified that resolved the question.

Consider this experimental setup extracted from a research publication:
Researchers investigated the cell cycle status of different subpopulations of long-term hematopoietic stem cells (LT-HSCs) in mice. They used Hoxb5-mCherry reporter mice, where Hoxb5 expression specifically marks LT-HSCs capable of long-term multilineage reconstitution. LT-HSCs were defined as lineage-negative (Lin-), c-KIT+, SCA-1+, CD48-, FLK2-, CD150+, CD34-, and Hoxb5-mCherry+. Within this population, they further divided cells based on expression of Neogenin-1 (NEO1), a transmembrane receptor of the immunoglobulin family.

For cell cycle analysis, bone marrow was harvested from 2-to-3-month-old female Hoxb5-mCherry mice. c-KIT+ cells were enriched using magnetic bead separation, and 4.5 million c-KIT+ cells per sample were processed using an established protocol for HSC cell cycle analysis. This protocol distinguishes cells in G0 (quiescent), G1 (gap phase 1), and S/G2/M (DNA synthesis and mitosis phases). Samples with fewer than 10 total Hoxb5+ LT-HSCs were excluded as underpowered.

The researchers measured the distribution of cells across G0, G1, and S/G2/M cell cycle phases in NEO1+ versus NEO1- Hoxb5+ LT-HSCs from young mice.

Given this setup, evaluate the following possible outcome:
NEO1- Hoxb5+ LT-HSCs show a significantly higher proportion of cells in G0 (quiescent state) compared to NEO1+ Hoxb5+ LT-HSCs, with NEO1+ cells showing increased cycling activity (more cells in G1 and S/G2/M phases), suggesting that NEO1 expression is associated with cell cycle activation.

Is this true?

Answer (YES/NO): NO